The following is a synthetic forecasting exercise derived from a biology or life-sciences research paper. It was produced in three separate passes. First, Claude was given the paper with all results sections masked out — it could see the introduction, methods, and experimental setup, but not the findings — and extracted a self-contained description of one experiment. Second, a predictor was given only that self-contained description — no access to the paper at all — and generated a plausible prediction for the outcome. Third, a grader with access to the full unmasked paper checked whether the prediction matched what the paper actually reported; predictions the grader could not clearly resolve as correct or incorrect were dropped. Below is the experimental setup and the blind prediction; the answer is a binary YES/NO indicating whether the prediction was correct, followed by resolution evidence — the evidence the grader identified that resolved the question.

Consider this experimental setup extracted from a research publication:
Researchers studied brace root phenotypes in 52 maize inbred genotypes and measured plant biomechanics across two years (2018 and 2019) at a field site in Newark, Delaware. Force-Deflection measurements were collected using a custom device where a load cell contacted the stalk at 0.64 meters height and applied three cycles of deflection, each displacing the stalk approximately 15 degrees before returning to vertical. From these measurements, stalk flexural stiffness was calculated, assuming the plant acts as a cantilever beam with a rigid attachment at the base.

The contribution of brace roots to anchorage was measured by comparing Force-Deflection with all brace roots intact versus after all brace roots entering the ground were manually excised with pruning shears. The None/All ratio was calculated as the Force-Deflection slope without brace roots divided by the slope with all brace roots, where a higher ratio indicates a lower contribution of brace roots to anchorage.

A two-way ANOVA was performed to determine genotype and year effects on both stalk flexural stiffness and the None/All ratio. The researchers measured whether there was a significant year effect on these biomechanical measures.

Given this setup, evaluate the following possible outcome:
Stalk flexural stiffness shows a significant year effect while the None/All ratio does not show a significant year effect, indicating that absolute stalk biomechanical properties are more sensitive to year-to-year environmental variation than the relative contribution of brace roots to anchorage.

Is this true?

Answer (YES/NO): YES